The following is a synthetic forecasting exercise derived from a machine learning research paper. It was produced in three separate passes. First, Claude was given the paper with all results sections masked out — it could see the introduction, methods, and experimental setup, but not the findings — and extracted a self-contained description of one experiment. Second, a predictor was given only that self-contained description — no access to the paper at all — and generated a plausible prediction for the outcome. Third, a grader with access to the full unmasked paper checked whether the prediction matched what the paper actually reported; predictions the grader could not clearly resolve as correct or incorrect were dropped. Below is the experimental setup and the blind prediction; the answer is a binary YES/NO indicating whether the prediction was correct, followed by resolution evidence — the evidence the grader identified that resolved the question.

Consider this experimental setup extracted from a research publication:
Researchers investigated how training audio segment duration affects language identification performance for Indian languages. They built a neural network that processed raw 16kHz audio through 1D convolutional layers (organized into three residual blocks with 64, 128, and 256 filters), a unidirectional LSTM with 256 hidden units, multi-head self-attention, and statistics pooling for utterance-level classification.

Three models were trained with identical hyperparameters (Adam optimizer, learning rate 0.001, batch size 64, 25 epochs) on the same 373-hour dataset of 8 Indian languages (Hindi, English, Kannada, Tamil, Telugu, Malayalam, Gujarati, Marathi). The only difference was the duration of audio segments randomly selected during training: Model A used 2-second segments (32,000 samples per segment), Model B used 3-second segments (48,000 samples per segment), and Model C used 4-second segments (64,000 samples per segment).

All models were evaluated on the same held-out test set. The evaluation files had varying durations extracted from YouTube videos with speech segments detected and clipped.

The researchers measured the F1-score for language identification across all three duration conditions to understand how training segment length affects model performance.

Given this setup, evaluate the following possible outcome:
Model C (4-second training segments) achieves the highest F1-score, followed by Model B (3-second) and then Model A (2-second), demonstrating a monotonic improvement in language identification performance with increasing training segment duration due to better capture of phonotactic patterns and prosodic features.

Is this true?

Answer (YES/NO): YES